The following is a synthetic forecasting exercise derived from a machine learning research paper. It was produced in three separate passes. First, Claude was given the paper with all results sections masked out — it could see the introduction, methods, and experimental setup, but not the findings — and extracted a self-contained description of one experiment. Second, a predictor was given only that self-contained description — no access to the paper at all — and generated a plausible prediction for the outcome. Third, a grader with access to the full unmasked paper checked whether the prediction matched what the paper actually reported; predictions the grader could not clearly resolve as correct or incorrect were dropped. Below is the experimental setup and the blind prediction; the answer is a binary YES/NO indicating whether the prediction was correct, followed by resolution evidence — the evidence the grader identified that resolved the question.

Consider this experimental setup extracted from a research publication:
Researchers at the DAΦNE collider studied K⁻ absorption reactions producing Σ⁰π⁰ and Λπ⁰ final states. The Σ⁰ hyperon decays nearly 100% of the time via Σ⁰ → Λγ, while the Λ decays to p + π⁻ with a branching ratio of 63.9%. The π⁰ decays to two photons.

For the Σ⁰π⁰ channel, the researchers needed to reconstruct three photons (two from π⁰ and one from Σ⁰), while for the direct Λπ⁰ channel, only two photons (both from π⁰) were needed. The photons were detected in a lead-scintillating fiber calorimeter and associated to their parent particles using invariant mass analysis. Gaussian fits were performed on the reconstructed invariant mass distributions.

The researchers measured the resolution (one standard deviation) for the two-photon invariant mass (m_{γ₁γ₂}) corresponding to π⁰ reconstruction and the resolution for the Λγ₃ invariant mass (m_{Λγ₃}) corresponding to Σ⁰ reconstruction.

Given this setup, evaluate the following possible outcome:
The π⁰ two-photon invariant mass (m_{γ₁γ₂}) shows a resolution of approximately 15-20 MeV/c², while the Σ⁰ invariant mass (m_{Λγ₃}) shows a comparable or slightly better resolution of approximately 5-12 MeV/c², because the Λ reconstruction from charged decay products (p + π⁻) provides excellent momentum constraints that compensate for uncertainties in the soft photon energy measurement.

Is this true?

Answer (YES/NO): NO